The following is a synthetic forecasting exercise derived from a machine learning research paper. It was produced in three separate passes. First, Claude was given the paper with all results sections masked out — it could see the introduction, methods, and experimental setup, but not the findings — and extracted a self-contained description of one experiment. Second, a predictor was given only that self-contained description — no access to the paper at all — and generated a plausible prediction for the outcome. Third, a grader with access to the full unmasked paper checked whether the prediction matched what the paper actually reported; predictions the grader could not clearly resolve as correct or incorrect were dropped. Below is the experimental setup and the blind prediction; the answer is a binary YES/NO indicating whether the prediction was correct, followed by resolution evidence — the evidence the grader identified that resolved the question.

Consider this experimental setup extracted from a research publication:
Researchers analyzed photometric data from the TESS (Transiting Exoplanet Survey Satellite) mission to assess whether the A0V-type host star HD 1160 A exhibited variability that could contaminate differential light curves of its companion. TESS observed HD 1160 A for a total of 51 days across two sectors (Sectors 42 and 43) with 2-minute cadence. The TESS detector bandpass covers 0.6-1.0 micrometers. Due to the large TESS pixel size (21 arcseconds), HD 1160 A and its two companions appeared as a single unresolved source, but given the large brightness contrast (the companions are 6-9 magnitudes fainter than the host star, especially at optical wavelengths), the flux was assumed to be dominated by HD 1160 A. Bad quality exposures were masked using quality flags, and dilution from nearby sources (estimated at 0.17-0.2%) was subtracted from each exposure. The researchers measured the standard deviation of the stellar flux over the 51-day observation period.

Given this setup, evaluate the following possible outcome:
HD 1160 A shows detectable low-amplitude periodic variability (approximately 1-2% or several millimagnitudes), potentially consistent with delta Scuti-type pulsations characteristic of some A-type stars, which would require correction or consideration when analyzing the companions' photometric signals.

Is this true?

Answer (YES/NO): NO